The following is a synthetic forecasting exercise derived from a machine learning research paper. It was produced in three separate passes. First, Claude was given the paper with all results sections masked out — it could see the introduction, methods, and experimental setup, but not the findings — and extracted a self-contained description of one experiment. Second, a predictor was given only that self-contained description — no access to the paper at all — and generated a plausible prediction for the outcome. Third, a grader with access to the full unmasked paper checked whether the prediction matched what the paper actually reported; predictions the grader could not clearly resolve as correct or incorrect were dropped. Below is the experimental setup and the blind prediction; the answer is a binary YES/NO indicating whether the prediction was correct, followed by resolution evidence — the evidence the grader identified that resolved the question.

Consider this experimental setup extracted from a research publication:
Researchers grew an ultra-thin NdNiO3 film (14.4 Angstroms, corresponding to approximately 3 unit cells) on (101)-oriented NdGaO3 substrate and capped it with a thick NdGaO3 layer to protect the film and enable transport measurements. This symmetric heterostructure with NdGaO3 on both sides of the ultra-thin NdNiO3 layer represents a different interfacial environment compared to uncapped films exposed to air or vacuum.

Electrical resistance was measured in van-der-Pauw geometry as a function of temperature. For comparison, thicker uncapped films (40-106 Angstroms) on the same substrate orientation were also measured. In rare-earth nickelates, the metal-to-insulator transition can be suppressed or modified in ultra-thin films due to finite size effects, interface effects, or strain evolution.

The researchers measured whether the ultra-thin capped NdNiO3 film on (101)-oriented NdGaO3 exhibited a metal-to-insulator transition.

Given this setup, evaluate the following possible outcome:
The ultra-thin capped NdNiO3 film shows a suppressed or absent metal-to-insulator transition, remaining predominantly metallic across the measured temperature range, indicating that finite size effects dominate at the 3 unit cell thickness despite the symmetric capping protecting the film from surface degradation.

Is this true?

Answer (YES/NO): NO